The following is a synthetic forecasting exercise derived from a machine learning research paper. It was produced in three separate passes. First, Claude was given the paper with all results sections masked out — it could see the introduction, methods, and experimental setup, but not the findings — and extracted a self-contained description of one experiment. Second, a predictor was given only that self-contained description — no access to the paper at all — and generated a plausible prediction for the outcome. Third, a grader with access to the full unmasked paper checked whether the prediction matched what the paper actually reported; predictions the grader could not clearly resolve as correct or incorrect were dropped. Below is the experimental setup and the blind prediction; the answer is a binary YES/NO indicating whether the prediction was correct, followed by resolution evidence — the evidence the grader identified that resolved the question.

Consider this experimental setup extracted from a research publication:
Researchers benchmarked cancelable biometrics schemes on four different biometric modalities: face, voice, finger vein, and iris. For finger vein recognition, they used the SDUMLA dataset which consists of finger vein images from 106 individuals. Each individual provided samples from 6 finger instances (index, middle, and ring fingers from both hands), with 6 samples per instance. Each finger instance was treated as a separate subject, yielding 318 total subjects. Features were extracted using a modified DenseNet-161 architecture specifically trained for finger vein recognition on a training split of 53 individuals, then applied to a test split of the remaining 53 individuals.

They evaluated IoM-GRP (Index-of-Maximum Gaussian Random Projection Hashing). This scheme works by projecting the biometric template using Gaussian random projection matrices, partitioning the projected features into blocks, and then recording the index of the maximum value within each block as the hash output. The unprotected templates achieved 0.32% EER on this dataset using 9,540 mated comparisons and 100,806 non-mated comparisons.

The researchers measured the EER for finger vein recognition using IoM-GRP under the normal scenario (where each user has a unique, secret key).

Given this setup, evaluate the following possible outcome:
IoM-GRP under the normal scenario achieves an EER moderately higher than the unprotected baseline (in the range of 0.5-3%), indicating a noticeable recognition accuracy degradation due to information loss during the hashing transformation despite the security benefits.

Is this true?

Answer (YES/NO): NO